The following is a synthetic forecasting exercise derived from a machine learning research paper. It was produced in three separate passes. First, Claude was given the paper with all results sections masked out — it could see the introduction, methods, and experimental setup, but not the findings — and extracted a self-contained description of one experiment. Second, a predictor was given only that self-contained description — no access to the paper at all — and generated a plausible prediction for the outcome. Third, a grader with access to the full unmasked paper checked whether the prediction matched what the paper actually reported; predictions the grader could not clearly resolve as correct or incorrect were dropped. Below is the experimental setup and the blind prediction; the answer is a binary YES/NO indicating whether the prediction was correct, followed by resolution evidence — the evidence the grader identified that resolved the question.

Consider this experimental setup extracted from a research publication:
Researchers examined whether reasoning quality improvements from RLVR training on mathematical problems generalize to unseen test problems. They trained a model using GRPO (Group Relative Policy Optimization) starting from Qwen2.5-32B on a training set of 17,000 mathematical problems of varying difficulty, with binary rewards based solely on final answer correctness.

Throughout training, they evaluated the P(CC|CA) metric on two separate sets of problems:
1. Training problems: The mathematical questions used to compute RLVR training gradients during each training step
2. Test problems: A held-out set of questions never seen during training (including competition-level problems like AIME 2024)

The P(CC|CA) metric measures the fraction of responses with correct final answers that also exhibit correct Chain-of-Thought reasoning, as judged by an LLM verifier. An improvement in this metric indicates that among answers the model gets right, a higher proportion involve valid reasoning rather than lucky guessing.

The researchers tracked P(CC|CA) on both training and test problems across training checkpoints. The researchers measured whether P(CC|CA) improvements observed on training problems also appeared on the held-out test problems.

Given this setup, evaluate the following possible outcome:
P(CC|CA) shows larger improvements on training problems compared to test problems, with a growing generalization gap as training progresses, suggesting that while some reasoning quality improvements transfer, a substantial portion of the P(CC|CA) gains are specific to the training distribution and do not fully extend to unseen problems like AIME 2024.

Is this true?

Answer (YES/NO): NO